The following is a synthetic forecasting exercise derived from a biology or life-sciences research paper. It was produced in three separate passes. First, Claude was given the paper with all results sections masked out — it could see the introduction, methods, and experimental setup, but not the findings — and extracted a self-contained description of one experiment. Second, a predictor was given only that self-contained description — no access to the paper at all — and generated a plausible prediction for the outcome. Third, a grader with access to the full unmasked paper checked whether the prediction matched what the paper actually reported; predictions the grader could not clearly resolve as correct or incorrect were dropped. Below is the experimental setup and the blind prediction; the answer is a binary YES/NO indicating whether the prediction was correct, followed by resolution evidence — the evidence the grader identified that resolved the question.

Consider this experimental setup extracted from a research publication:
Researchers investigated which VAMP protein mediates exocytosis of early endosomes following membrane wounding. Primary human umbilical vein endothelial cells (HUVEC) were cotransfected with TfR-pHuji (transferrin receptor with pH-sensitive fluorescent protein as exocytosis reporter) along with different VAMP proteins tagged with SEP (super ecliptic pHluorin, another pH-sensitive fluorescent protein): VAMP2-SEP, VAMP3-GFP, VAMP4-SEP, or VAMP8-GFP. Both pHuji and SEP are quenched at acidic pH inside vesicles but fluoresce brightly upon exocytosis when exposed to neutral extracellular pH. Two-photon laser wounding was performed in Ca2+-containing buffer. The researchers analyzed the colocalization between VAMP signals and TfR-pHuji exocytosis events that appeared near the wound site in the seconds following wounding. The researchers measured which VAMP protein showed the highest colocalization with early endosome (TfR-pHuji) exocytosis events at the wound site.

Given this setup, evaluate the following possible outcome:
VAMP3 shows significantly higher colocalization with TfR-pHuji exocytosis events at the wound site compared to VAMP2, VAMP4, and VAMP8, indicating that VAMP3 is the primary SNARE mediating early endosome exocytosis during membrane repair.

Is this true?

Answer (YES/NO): NO